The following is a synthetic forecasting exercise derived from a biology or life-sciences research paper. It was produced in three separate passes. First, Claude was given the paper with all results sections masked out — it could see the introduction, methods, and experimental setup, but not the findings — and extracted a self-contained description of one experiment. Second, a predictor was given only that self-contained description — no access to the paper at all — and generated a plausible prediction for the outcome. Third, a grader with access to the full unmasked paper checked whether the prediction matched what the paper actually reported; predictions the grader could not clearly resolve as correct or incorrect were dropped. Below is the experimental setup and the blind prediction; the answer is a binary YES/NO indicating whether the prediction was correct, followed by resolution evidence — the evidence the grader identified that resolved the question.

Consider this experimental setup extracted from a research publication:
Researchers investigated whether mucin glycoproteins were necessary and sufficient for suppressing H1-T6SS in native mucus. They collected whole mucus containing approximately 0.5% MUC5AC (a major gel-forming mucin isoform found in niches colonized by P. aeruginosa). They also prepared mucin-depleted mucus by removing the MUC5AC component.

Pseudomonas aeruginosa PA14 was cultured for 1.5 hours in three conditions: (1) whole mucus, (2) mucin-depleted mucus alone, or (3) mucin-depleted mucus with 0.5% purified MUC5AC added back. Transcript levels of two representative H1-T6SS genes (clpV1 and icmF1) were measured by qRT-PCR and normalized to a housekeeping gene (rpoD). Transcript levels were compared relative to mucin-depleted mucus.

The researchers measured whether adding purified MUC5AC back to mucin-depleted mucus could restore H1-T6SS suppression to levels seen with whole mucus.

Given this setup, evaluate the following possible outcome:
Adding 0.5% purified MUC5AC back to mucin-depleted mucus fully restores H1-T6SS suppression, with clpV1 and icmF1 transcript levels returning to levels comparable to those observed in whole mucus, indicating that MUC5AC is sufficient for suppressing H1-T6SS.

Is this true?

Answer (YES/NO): YES